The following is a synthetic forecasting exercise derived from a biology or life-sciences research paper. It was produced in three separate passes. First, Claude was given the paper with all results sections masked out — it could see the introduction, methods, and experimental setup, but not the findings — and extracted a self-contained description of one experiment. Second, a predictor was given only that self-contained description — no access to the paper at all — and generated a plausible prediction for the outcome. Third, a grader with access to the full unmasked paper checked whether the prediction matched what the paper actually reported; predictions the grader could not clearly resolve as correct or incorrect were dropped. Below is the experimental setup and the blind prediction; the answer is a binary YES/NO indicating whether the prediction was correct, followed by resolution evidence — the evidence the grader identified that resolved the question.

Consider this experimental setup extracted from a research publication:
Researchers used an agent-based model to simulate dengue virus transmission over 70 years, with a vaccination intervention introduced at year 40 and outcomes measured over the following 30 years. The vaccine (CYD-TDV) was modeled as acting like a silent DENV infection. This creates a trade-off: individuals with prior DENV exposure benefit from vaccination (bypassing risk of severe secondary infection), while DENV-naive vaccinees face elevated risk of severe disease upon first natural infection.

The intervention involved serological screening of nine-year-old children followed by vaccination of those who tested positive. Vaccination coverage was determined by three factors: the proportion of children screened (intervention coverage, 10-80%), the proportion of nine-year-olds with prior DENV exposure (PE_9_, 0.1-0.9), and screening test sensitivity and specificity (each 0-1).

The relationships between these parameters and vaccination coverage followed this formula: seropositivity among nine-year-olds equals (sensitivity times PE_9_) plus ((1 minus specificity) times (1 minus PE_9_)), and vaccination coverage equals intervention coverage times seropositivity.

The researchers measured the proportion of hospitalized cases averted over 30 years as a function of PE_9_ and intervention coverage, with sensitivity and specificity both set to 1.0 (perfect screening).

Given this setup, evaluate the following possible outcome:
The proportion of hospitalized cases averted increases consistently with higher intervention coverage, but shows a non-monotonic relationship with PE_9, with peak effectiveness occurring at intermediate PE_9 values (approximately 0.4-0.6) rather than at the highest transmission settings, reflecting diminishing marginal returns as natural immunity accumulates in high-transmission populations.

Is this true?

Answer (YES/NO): NO